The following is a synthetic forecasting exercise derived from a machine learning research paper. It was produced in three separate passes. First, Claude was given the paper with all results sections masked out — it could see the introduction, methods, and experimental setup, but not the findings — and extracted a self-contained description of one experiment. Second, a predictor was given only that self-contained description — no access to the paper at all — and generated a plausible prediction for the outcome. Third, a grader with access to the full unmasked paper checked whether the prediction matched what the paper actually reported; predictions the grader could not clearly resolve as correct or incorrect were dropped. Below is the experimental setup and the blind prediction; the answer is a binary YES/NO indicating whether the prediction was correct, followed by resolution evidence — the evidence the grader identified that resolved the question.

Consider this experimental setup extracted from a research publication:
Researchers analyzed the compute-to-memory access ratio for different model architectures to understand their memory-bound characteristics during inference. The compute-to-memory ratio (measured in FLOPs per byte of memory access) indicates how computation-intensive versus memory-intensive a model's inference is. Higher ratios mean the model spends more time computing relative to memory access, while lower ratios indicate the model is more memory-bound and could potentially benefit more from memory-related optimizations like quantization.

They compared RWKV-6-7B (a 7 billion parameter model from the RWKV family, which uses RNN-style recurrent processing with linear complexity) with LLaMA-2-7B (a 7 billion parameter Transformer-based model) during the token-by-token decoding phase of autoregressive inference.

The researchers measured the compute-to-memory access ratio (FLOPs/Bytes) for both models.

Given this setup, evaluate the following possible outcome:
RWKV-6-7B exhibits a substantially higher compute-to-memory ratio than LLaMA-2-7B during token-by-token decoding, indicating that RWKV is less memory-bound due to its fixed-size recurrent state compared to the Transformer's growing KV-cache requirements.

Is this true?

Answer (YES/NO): NO